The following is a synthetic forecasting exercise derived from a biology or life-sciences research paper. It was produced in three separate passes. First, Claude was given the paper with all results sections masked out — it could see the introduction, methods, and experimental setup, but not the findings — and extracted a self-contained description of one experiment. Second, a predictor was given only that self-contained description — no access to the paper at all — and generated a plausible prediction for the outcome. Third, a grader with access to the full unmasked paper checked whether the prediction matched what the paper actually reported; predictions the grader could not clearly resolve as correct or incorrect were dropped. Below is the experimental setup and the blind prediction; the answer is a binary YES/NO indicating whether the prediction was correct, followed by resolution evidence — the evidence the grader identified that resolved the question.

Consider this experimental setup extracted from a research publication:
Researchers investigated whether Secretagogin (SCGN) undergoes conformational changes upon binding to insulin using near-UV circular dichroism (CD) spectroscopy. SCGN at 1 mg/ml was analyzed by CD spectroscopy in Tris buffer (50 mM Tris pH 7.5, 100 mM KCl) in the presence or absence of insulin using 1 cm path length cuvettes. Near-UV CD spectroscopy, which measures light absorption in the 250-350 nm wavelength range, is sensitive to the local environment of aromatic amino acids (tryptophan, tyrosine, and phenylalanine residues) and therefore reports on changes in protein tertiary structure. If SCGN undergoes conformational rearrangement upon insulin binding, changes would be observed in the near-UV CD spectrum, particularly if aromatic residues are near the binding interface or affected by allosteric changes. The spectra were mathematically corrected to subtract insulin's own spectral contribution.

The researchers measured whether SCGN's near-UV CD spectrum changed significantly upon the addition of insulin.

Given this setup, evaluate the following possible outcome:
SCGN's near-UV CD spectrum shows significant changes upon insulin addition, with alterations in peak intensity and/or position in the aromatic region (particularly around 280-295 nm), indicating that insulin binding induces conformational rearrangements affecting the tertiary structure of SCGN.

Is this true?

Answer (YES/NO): YES